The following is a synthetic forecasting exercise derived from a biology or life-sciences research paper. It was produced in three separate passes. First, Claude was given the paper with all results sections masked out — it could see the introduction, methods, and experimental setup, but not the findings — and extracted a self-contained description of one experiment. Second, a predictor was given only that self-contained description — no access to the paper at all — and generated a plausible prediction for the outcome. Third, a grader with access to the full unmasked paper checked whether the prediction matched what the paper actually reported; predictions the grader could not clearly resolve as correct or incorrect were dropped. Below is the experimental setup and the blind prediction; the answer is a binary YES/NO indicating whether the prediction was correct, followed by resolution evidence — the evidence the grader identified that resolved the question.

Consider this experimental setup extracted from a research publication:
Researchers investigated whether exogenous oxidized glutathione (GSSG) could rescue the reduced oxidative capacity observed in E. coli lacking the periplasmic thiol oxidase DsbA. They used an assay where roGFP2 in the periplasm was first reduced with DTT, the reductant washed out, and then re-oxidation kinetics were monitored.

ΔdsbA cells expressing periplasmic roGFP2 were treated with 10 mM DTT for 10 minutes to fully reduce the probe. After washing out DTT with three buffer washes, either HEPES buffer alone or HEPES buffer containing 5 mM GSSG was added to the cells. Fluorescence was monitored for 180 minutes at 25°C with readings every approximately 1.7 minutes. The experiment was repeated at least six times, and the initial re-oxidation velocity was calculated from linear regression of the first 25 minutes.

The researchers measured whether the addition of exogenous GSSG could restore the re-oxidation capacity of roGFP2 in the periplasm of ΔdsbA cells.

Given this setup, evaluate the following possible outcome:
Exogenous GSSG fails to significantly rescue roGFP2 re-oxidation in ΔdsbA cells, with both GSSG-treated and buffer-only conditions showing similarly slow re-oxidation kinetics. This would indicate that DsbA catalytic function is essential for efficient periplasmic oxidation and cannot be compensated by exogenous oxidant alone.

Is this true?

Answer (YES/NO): NO